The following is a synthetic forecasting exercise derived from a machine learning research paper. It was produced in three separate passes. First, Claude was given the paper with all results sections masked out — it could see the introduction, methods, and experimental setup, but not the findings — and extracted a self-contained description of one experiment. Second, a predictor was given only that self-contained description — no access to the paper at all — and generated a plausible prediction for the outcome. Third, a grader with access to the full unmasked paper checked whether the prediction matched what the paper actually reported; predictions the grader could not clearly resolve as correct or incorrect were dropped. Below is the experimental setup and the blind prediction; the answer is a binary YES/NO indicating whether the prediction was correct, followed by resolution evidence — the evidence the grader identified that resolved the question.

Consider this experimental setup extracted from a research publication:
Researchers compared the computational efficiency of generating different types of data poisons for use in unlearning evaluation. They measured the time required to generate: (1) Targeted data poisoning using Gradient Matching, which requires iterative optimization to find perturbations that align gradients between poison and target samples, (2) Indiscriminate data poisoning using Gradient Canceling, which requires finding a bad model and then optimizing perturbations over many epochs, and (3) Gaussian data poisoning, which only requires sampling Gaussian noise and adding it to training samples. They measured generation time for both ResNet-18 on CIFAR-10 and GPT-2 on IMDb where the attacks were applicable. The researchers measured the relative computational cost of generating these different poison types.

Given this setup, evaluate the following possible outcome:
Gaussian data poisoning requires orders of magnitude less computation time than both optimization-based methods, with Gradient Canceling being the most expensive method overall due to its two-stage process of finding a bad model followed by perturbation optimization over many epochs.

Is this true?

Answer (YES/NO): YES